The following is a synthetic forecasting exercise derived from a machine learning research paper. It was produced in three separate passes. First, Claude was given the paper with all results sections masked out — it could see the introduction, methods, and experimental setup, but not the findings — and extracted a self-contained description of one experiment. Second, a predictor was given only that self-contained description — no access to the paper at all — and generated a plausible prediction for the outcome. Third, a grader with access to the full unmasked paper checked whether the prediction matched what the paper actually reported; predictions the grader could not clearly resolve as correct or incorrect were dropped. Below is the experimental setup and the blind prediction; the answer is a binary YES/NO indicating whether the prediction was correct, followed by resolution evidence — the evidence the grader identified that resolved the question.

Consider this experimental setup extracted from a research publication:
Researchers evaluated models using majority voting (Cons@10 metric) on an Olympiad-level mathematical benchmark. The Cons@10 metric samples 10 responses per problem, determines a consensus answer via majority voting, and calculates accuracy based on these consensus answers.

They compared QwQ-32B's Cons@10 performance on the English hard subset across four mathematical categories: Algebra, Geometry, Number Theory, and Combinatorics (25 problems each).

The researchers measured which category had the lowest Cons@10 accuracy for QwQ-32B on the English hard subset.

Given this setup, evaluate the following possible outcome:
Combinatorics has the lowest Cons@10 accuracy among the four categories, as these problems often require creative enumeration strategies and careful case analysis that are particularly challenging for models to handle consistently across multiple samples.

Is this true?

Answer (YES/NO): YES